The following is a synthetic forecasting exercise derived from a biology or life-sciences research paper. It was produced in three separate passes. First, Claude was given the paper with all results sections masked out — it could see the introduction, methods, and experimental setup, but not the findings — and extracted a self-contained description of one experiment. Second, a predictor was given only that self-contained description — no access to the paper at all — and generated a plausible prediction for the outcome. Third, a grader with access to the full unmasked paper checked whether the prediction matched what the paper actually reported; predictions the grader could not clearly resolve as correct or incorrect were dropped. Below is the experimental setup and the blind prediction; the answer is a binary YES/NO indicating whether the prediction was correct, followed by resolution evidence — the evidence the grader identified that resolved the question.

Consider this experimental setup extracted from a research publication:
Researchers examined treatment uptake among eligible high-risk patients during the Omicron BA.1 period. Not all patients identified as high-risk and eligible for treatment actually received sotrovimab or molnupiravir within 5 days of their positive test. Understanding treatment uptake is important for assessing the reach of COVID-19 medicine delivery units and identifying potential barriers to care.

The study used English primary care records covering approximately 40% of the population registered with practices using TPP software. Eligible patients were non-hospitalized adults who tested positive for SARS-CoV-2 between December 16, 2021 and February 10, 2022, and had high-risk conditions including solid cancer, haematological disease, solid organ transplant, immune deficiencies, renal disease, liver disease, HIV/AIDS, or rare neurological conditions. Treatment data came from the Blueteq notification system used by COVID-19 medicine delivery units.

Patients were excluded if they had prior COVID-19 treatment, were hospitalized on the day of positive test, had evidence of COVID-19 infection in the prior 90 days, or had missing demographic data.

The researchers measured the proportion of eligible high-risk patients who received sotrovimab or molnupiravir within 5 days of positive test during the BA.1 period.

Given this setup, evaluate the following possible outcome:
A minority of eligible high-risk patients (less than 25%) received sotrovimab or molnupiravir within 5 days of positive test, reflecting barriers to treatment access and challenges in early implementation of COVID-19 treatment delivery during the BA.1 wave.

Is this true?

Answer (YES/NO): YES